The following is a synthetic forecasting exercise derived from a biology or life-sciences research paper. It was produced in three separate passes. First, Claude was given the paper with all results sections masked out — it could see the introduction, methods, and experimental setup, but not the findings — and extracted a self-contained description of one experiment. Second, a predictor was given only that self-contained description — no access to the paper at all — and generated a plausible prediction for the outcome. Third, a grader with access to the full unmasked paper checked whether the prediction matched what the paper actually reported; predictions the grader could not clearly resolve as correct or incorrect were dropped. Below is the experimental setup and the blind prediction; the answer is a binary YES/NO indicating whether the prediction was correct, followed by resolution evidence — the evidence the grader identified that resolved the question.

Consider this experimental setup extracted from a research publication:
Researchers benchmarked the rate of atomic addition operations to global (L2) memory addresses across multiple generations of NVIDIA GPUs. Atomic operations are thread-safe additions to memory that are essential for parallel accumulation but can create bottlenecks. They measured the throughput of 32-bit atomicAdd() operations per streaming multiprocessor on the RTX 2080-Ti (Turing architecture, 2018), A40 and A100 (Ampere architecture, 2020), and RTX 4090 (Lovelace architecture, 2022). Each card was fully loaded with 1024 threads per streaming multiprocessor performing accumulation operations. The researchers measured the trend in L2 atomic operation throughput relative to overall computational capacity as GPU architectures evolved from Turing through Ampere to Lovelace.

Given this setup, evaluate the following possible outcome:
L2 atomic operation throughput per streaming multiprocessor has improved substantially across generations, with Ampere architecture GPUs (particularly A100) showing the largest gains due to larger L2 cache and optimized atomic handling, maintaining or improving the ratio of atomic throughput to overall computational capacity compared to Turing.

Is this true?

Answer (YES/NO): NO